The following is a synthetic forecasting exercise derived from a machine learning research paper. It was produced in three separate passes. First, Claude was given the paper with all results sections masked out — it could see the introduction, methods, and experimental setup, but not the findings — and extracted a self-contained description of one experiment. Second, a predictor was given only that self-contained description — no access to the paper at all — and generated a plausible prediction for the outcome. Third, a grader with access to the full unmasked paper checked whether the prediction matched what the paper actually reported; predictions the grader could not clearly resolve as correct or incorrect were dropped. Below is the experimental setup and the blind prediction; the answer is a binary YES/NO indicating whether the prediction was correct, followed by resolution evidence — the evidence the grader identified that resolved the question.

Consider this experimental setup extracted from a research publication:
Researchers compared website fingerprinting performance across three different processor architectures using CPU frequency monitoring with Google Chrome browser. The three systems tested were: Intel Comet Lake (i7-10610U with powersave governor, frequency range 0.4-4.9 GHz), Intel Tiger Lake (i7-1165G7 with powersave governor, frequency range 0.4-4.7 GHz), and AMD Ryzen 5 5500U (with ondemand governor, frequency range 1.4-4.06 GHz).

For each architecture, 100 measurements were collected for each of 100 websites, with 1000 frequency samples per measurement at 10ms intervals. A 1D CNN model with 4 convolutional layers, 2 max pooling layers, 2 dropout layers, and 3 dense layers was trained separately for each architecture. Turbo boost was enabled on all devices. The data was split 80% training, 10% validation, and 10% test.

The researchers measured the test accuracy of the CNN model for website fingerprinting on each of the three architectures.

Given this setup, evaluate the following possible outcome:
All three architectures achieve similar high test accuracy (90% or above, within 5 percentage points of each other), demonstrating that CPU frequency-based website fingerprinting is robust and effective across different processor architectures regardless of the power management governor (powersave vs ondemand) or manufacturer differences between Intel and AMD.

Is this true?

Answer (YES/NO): YES